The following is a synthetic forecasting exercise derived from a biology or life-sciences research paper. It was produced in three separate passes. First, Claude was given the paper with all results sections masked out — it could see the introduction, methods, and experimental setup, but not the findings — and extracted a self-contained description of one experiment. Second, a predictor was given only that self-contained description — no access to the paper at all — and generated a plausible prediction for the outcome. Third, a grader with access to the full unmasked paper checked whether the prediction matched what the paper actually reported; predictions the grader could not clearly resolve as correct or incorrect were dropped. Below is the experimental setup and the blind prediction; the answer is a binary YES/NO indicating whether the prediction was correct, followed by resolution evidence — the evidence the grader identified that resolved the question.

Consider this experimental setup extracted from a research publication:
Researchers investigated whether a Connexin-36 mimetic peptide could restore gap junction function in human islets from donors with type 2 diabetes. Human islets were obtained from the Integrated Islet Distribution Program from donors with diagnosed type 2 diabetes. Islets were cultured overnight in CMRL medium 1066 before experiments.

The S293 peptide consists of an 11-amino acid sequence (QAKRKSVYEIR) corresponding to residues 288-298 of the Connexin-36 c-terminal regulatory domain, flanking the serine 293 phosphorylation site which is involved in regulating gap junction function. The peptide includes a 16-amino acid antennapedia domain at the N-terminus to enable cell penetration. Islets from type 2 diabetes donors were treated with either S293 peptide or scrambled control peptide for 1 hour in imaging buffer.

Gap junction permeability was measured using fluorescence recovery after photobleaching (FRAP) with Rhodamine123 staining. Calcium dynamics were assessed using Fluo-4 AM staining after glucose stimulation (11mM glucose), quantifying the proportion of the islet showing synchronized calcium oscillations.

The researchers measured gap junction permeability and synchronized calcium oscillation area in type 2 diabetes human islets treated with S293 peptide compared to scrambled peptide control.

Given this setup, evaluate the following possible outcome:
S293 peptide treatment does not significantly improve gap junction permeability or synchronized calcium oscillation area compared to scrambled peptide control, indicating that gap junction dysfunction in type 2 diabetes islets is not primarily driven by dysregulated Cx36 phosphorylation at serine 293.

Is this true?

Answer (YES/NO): NO